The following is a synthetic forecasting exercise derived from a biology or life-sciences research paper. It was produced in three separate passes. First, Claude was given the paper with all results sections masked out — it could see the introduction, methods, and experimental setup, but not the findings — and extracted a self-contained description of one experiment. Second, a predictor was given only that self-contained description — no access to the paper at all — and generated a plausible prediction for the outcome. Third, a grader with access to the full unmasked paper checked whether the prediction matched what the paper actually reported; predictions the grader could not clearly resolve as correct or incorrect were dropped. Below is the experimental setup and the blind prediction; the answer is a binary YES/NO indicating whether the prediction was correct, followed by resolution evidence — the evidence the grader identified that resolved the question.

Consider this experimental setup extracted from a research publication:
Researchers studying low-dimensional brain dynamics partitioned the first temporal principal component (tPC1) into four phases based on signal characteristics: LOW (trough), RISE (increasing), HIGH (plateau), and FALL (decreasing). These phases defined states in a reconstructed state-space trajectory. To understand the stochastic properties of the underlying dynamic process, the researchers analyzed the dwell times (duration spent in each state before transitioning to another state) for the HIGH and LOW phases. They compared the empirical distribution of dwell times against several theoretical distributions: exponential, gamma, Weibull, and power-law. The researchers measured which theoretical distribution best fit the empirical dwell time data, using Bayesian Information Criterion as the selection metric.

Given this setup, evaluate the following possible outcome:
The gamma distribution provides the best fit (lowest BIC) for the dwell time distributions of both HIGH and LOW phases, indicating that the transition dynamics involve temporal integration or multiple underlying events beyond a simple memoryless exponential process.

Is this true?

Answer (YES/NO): NO